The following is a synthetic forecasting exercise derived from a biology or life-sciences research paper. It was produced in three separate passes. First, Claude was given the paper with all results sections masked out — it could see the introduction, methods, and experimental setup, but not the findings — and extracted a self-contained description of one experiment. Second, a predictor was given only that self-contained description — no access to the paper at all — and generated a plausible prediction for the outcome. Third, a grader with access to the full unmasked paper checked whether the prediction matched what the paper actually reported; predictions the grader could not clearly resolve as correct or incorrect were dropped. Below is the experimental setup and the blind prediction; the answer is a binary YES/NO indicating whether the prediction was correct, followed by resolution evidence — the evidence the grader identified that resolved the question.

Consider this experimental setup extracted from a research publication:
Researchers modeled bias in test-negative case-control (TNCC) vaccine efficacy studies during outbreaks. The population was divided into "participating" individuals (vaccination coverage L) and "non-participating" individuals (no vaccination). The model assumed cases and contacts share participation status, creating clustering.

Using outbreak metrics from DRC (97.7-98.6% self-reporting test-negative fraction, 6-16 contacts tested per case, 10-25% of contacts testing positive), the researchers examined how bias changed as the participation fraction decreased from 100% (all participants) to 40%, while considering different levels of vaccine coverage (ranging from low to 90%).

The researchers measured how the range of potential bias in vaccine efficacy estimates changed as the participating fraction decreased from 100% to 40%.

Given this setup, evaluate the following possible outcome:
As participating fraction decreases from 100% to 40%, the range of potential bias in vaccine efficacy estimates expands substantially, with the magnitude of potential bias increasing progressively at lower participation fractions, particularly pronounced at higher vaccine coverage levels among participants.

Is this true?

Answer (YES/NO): YES